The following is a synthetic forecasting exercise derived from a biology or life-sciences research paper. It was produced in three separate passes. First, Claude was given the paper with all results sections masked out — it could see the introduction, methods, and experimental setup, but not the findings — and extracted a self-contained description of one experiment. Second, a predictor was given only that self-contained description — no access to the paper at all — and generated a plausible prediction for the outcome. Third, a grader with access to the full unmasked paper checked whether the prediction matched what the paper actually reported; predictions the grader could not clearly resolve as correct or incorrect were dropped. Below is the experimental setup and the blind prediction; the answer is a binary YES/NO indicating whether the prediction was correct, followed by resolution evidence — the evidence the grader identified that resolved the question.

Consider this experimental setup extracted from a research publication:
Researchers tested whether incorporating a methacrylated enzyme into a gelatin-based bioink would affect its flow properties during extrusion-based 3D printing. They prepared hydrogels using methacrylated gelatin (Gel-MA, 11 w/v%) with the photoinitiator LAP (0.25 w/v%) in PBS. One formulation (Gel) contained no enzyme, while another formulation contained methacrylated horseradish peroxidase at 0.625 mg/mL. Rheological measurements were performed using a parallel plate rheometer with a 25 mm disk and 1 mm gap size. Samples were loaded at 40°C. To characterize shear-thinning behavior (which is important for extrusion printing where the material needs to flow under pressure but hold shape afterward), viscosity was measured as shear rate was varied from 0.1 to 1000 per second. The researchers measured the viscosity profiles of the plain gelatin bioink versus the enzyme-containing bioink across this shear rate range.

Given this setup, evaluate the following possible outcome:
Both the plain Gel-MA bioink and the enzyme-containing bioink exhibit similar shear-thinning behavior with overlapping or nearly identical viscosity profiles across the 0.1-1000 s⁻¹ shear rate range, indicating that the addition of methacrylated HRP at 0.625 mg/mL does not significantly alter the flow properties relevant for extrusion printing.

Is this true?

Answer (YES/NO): YES